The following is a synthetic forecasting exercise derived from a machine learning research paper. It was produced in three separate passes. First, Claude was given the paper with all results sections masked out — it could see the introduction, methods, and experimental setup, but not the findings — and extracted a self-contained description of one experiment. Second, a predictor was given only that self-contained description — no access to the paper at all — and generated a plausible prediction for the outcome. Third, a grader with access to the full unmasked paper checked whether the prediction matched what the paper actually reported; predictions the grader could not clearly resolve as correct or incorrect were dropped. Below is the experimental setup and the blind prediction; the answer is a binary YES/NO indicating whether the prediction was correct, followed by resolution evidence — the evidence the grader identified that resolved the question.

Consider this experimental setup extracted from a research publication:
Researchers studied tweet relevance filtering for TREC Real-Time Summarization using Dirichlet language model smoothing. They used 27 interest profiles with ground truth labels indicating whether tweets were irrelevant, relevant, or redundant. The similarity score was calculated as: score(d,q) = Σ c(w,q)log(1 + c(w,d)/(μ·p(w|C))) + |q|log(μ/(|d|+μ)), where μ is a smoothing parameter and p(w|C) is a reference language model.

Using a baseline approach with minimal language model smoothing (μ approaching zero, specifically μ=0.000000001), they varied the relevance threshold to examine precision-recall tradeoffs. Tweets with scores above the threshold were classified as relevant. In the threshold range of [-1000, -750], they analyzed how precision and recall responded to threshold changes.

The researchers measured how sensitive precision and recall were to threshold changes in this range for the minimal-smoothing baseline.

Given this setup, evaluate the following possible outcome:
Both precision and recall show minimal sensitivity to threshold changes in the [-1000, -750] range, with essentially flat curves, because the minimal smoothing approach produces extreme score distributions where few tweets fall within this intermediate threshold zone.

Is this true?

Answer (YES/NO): NO